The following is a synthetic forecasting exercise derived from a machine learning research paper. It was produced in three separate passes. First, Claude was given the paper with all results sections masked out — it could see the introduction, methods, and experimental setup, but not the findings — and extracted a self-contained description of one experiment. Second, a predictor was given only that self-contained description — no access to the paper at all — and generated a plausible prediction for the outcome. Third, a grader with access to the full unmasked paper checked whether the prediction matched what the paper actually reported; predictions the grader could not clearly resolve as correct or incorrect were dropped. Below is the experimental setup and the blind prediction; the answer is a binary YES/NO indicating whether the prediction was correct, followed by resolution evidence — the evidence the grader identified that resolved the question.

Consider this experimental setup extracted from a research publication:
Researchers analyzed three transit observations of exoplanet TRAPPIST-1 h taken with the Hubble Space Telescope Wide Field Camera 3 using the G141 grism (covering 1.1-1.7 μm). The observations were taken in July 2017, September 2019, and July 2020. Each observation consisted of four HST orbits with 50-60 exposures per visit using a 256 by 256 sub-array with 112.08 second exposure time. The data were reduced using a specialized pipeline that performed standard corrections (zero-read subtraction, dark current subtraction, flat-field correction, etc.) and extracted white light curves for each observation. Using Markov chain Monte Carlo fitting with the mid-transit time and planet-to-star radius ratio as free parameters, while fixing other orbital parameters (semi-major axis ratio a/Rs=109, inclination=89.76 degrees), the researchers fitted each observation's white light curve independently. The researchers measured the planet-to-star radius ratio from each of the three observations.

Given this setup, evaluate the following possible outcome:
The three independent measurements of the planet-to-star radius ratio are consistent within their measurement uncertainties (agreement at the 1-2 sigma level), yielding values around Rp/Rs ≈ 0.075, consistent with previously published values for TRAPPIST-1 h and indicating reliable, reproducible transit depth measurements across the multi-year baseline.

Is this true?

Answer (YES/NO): NO